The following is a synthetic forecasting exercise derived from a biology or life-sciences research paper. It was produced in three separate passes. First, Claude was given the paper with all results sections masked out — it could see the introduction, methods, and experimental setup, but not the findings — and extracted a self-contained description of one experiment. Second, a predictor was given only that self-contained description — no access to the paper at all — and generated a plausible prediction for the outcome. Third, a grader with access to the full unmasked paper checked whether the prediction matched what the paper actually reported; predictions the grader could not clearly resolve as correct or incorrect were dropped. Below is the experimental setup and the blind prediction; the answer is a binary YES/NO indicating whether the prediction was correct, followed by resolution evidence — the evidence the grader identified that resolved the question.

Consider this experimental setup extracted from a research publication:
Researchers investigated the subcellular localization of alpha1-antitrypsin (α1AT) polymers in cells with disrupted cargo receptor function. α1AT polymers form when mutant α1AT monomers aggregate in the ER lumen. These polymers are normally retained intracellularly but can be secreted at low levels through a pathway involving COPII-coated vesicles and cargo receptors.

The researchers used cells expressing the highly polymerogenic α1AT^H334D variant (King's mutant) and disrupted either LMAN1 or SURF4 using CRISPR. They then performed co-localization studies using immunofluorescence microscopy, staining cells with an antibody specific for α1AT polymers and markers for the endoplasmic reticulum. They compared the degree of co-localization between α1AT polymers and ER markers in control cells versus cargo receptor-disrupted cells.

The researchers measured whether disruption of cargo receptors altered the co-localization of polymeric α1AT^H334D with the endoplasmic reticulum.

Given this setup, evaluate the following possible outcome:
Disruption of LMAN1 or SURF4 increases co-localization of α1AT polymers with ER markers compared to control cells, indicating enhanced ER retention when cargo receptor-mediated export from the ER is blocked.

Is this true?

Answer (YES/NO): NO